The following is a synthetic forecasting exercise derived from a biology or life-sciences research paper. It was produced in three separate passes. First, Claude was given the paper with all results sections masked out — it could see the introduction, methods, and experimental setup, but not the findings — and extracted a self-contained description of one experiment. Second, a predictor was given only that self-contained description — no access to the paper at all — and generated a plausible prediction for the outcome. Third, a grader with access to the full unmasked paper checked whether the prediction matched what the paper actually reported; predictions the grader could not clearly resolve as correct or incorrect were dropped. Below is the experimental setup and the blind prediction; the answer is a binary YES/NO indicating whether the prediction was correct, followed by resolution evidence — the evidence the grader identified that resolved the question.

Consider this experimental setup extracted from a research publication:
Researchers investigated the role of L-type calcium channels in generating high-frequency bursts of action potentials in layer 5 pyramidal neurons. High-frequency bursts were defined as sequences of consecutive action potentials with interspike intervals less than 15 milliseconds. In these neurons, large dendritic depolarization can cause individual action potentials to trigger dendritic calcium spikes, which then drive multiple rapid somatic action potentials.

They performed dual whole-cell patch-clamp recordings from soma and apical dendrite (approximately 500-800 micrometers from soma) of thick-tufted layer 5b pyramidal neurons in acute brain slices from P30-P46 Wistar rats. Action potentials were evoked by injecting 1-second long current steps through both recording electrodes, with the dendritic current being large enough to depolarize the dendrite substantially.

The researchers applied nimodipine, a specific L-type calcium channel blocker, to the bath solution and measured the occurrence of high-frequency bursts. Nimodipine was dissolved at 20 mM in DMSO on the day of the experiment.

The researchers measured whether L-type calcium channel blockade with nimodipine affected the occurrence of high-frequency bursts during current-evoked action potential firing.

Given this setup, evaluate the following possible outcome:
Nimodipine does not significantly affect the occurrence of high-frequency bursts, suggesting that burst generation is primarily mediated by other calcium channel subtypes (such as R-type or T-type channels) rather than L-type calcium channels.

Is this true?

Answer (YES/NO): NO